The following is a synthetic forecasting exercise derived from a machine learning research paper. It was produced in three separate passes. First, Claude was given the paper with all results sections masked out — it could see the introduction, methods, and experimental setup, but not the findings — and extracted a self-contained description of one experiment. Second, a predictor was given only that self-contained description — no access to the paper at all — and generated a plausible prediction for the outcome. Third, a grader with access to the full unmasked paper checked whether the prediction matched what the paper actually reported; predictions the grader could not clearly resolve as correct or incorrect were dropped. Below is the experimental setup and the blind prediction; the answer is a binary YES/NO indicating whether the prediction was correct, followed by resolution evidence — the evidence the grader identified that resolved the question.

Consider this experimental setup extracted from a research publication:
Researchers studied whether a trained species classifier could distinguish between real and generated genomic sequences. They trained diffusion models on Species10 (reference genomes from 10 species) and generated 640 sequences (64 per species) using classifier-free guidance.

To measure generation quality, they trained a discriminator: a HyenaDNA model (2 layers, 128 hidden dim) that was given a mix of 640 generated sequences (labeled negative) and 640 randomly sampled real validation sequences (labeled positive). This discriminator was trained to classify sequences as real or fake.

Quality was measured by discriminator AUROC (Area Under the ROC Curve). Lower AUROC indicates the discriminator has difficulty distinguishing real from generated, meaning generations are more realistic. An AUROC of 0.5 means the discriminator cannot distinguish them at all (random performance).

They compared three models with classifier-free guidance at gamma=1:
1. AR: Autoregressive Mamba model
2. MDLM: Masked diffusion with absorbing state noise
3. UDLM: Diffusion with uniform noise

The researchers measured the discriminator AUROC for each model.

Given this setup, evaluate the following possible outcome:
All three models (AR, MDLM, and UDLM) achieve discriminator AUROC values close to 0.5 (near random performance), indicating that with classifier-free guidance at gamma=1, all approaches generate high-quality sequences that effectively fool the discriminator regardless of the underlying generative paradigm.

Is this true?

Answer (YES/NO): YES